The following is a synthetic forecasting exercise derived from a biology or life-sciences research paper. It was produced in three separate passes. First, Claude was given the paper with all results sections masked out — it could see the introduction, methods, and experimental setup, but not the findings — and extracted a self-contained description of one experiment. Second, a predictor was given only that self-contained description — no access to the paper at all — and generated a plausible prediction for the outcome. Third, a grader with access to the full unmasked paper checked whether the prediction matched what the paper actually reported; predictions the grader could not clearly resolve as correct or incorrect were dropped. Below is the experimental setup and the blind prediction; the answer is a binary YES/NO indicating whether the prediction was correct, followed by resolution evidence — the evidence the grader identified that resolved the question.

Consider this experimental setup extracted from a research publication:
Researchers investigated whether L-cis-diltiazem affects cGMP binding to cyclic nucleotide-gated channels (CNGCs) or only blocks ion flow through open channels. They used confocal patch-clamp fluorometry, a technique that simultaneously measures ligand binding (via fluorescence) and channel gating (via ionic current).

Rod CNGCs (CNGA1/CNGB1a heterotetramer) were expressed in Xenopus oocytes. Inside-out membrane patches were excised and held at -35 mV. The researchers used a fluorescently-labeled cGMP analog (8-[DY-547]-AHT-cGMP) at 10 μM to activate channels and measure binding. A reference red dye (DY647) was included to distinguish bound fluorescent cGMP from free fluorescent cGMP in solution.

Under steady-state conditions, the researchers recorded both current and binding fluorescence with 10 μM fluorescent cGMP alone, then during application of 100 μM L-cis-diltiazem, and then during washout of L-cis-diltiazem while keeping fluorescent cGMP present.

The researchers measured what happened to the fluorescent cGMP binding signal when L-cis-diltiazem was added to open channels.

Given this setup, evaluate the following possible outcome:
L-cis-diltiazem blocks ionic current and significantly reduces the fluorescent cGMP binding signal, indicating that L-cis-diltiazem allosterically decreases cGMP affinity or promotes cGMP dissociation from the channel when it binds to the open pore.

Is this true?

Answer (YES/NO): NO